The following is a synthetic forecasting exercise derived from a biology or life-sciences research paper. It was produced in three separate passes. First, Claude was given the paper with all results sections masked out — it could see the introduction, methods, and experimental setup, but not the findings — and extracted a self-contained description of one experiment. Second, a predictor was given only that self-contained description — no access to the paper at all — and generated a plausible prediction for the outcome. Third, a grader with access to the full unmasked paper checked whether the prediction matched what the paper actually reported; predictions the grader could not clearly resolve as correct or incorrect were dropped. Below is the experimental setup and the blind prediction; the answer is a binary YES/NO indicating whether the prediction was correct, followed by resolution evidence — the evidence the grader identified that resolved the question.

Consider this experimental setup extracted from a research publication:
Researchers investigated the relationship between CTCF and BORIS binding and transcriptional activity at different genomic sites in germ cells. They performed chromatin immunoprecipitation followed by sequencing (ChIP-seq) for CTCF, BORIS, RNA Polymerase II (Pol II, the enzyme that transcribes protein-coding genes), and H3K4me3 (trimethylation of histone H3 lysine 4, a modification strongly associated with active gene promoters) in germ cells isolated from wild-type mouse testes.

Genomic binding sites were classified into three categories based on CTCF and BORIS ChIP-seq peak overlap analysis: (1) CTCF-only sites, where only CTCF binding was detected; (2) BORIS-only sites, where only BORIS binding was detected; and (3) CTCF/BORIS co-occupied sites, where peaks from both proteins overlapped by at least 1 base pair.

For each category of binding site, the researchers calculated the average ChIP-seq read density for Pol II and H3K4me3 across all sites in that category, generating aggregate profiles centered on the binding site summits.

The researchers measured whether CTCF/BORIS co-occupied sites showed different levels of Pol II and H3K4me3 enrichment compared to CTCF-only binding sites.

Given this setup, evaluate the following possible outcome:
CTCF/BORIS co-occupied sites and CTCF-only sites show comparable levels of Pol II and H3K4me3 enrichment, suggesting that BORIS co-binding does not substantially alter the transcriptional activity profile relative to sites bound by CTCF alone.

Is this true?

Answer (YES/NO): NO